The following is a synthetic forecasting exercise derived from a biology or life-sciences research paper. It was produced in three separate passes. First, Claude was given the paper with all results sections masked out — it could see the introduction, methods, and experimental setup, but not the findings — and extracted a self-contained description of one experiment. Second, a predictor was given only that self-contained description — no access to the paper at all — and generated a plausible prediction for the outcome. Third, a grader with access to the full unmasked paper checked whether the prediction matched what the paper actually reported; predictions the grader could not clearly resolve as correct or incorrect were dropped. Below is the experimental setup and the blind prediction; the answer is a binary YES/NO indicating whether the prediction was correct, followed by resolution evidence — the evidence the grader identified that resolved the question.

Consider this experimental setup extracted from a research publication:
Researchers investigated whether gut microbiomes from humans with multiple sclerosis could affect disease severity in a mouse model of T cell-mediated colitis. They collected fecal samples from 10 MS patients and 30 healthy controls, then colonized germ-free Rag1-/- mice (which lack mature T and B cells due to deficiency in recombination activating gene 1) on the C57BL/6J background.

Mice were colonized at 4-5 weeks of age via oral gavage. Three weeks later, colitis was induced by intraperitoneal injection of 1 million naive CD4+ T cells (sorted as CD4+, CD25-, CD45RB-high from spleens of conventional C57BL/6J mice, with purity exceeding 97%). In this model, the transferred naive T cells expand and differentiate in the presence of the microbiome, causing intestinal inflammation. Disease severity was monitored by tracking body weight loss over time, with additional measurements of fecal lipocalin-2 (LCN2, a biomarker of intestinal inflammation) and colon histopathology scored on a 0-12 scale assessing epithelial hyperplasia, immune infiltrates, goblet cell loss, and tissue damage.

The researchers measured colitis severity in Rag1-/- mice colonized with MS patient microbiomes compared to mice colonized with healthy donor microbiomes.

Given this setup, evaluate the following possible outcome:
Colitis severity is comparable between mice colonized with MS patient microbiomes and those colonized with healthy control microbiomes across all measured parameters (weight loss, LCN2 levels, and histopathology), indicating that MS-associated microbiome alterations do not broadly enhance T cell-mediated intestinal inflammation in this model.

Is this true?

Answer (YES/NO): YES